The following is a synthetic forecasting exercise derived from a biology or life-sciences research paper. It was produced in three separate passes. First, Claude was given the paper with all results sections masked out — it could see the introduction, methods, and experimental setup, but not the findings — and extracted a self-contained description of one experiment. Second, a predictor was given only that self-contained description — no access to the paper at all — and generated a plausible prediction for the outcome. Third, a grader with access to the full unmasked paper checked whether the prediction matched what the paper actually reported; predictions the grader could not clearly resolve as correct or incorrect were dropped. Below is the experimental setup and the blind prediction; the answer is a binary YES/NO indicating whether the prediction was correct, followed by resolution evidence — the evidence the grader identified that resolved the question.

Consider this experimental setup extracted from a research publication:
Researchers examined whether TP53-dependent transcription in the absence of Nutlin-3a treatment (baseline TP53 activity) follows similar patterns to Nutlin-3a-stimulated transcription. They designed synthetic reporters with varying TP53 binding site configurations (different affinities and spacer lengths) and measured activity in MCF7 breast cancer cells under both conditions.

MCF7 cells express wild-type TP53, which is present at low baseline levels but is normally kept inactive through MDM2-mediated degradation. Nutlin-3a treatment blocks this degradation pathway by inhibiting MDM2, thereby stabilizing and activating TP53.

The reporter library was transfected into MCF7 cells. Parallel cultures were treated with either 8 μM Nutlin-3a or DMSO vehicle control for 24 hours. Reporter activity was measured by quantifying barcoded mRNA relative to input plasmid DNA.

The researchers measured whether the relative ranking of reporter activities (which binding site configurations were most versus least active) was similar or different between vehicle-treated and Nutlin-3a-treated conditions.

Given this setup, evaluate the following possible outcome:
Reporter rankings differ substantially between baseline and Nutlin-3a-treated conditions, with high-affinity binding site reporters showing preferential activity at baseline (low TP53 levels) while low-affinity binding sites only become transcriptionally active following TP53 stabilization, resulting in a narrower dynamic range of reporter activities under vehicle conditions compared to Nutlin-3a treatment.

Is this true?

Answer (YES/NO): NO